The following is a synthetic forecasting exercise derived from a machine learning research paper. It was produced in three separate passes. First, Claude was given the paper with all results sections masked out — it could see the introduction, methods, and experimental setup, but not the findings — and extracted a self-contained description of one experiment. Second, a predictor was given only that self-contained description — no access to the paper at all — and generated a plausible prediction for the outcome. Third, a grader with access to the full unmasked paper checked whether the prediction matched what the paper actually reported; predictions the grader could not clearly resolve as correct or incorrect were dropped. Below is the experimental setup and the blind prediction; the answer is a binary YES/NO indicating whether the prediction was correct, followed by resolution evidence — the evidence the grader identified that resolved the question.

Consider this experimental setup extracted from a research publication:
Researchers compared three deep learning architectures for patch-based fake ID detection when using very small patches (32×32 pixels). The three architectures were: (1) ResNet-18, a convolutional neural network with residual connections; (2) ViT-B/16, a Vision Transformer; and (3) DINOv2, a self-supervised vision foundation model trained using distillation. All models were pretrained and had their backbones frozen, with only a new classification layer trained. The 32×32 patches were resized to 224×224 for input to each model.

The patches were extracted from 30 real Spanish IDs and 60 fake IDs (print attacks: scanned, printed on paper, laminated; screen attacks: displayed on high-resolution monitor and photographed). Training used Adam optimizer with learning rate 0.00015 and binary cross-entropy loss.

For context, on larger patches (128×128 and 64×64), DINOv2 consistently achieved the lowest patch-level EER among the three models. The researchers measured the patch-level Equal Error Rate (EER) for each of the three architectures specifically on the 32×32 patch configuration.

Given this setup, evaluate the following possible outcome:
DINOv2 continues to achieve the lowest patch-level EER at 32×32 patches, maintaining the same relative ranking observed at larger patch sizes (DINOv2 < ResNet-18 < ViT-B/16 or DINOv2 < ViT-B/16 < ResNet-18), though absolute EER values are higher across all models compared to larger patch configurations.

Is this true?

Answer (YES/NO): NO